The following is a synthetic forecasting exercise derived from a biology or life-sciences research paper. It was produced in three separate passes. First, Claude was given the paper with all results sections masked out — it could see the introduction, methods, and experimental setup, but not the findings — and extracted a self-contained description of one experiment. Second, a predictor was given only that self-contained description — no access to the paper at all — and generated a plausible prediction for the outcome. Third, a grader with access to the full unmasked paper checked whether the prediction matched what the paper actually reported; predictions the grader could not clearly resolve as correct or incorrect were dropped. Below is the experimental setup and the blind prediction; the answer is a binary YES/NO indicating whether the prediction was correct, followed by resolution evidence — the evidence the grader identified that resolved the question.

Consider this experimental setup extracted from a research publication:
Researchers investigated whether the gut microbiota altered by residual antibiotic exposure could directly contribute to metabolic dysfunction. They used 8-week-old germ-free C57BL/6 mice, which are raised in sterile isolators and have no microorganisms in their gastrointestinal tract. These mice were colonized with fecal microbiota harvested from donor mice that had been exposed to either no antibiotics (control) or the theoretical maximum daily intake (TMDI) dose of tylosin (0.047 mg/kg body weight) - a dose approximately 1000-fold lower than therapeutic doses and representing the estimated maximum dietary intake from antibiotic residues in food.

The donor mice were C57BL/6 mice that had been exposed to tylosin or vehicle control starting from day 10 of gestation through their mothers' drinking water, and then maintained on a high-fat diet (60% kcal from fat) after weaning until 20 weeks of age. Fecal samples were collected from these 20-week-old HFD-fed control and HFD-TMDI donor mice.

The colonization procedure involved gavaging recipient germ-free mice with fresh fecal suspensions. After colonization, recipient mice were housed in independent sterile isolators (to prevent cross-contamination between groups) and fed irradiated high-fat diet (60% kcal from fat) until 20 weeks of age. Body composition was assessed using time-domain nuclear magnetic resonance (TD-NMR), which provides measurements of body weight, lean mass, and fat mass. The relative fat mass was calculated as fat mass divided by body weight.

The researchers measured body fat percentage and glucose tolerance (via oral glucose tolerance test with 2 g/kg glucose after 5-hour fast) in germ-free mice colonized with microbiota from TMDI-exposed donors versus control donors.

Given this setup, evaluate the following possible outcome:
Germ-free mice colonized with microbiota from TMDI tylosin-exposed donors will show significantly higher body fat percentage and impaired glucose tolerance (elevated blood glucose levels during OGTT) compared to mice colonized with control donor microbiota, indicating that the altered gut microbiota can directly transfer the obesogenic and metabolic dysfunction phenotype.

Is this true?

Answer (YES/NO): YES